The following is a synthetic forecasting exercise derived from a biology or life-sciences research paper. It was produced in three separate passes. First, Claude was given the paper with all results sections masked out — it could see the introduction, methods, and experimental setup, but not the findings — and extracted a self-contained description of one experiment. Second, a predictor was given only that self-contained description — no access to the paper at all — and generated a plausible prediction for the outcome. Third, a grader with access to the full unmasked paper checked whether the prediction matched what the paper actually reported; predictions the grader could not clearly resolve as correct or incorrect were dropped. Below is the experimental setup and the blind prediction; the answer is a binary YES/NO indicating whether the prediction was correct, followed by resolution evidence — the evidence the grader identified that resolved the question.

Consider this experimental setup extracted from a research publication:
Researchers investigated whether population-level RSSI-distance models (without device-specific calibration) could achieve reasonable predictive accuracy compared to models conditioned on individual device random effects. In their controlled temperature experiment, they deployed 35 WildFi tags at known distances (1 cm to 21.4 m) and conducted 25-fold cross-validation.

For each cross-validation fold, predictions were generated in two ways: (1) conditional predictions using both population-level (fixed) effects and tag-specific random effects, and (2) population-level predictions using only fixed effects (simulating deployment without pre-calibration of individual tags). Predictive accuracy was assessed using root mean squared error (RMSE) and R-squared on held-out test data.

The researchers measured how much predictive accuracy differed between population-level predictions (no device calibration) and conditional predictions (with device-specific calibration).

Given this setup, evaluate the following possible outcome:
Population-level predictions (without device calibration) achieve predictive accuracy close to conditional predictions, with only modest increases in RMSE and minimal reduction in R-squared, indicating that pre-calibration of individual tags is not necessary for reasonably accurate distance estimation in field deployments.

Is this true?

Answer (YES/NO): NO